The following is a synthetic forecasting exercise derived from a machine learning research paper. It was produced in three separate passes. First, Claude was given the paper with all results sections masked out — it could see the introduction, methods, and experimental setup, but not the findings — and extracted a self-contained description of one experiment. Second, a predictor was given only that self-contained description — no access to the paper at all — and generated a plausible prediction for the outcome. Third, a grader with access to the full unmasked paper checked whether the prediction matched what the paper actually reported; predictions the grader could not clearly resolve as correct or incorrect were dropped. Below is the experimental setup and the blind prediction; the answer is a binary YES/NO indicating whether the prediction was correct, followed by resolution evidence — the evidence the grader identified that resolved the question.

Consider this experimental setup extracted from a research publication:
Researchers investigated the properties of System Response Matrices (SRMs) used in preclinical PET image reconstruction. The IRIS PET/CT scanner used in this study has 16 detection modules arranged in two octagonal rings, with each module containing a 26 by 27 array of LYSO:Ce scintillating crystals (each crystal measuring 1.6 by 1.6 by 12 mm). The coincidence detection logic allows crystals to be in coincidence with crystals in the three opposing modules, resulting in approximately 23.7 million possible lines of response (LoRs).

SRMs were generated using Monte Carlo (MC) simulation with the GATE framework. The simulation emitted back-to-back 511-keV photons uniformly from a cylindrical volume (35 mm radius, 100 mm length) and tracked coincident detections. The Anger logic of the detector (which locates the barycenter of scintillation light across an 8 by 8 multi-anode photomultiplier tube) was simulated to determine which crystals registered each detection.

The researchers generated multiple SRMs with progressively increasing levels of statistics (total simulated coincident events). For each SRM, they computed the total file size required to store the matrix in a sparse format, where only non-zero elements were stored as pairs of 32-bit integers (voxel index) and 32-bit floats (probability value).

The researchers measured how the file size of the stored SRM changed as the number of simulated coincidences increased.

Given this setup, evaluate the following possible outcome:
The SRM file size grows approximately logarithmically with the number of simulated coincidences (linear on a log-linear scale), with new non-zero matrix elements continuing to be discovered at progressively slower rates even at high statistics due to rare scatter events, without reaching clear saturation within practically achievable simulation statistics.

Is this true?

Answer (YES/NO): NO